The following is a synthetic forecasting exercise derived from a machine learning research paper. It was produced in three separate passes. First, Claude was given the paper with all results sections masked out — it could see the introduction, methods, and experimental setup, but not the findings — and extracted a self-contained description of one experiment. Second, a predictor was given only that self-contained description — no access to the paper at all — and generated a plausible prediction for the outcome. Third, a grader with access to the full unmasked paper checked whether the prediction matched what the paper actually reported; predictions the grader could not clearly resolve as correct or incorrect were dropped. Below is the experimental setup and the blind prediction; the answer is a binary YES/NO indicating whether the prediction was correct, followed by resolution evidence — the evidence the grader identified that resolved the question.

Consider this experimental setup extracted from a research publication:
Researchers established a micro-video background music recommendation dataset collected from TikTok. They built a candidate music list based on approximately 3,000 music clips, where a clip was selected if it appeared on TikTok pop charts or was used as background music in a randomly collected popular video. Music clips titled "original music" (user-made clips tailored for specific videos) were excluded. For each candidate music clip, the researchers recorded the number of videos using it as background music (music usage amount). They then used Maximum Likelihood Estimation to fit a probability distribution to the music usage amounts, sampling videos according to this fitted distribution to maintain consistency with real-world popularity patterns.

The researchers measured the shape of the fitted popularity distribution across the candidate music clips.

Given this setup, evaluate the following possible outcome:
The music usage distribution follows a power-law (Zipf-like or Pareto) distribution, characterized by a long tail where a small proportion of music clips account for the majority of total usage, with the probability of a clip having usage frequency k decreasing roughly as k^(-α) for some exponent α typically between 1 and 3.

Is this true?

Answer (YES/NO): NO